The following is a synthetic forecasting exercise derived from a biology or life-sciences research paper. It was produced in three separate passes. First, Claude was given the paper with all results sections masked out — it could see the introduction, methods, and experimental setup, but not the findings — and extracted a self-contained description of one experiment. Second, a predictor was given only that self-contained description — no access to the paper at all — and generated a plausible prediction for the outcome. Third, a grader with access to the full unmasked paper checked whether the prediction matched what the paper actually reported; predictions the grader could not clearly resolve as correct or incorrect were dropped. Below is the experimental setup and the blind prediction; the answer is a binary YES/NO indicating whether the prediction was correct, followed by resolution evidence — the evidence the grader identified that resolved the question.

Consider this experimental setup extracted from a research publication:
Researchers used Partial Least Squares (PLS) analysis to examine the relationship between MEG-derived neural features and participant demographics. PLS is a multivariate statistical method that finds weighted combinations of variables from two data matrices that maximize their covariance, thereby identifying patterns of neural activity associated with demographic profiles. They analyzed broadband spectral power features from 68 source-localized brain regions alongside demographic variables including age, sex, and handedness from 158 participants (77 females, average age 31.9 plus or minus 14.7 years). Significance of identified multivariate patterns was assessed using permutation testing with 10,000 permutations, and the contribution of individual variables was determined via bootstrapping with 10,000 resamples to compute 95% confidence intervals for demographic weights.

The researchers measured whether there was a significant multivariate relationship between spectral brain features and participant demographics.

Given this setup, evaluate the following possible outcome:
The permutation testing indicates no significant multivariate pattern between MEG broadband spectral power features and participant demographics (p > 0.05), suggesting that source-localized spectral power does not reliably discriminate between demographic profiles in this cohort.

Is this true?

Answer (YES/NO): NO